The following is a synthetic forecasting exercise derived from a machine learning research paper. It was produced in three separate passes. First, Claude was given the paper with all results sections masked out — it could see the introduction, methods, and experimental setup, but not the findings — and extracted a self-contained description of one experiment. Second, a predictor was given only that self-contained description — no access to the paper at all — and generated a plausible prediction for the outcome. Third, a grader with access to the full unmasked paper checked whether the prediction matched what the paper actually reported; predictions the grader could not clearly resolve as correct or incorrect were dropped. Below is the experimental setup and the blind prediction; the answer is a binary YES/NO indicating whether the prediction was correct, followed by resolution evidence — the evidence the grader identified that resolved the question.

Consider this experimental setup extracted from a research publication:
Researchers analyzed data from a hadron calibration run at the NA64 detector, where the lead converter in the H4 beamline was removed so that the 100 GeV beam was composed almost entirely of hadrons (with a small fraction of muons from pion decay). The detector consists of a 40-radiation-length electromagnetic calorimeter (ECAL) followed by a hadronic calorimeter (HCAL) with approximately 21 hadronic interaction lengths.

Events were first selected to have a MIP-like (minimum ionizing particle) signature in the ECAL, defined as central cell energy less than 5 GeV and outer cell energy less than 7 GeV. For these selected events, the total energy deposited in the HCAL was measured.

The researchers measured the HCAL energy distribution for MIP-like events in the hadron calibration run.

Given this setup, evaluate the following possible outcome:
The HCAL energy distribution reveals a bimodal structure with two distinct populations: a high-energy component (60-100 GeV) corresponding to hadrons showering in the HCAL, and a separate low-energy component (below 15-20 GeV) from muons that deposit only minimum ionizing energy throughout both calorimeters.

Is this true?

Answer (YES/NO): YES